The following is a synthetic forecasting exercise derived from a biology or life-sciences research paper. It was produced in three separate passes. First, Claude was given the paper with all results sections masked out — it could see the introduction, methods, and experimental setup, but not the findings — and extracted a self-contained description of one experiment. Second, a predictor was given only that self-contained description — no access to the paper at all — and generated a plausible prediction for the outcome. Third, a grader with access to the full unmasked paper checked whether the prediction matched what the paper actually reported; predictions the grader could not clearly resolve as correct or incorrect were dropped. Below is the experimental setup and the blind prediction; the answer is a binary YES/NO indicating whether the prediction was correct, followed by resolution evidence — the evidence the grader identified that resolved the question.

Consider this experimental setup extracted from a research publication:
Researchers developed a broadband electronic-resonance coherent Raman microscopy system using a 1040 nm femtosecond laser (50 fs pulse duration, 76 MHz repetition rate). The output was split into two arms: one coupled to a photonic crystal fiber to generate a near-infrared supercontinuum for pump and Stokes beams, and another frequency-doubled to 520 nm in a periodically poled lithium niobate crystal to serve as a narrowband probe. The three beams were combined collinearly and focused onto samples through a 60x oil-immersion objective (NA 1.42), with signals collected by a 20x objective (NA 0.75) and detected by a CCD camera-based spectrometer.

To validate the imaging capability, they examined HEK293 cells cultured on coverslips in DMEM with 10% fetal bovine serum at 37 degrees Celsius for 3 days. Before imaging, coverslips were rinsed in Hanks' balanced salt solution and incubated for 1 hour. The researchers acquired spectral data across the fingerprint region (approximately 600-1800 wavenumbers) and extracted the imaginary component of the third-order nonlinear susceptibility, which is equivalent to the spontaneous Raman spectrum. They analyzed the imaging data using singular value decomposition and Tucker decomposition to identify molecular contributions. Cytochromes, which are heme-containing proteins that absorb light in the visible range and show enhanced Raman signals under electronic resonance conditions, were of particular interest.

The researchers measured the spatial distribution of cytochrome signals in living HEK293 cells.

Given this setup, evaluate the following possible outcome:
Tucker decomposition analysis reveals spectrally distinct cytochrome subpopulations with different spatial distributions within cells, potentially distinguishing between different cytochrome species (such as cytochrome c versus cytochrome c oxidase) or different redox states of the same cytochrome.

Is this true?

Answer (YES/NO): NO